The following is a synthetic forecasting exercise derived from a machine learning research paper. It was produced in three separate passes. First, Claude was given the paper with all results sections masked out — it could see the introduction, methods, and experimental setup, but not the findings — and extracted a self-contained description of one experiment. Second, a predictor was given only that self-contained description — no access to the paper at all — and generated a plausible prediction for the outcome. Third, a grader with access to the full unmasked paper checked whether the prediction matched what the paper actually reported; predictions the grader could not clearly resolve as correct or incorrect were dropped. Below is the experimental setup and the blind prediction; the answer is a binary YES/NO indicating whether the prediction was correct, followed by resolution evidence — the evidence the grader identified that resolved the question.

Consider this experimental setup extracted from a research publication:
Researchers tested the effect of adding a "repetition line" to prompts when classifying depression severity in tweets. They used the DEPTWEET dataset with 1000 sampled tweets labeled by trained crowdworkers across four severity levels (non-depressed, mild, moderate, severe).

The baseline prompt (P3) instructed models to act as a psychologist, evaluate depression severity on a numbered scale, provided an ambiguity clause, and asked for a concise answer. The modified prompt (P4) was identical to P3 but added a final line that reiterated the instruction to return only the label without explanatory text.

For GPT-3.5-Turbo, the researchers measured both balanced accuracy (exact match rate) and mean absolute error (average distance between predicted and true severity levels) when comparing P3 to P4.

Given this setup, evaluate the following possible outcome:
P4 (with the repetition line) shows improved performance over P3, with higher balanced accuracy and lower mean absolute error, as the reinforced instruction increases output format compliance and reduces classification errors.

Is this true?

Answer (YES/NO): YES